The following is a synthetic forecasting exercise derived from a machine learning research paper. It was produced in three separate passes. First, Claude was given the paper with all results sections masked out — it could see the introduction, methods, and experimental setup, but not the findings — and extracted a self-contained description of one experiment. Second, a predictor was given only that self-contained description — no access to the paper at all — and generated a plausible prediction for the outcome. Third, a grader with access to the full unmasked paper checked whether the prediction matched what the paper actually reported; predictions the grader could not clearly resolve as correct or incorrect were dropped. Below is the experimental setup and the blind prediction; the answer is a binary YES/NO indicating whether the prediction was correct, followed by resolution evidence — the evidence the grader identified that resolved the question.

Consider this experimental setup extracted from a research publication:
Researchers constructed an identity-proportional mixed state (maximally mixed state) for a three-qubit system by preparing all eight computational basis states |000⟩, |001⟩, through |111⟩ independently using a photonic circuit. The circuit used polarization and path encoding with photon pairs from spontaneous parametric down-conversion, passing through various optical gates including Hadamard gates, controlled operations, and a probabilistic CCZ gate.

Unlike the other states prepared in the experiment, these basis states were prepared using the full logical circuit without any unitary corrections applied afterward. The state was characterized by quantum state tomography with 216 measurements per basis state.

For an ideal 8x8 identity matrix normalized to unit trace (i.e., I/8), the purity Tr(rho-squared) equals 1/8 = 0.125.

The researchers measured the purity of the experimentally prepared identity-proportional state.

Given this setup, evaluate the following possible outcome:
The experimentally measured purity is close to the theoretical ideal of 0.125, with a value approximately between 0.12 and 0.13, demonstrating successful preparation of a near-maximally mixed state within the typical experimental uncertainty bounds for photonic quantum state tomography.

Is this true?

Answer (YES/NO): NO